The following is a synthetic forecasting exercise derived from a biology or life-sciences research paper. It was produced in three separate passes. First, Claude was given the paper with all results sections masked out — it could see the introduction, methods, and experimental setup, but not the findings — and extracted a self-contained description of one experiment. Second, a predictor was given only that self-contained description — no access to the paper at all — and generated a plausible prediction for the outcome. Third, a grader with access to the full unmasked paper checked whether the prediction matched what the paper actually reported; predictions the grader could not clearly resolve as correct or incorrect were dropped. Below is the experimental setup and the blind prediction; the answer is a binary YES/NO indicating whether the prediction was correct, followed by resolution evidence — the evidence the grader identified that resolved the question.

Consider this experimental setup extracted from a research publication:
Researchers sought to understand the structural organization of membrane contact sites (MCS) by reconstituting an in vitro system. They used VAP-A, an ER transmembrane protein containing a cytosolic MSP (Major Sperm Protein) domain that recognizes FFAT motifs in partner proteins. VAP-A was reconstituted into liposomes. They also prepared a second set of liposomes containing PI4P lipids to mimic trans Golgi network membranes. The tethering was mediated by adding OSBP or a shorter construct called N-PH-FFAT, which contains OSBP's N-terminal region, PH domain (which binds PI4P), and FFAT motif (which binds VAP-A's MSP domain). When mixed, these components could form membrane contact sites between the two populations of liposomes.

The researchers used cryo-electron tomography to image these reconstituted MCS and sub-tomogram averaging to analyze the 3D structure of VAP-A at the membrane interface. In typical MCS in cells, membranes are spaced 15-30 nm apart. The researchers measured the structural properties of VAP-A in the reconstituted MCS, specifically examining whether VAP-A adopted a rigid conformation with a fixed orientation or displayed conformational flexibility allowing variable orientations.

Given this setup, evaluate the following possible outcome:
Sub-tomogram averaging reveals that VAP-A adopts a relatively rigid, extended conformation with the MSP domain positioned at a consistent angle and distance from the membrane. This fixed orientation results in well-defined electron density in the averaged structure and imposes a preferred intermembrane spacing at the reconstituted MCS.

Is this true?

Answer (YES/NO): NO